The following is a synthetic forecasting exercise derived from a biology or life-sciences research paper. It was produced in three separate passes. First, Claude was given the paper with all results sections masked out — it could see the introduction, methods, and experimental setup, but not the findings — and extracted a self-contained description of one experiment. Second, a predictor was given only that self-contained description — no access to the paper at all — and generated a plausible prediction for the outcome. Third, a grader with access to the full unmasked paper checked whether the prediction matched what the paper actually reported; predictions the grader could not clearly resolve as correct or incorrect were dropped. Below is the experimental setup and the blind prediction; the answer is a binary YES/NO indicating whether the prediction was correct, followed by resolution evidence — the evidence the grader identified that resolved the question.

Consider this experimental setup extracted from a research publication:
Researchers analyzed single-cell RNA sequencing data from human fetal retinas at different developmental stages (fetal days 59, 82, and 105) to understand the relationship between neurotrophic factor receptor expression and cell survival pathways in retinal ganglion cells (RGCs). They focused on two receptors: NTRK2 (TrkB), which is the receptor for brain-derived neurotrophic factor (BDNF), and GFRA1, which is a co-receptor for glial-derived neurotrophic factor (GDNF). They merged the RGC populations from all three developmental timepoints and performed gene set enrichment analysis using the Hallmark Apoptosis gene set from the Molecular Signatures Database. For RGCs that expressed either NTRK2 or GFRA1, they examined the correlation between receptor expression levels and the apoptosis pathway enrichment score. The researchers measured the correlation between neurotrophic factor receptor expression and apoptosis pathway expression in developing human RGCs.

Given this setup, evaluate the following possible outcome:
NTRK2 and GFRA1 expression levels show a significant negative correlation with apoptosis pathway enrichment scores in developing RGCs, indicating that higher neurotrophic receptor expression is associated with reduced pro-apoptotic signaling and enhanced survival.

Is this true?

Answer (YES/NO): YES